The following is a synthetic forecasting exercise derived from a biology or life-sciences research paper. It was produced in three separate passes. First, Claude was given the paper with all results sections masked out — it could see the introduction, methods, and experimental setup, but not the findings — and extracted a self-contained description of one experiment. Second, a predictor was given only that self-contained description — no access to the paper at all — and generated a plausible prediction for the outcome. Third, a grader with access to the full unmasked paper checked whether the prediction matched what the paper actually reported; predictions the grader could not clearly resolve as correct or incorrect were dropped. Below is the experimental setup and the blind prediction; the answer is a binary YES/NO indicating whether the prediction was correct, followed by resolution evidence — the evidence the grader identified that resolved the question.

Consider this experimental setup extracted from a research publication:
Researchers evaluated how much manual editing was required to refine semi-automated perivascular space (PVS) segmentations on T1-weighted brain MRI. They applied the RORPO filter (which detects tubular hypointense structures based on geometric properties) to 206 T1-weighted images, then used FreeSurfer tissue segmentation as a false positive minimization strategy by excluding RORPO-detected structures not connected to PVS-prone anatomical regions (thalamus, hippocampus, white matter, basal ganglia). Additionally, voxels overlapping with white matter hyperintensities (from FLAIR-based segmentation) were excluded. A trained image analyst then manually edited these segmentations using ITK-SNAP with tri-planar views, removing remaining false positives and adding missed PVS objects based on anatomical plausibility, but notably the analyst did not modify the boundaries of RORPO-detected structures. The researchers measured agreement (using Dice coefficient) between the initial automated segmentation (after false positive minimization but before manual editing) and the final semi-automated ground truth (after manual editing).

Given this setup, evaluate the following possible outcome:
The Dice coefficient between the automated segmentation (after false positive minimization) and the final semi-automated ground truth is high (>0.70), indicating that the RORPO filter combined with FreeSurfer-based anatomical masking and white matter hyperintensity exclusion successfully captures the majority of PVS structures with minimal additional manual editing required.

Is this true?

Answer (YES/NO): NO